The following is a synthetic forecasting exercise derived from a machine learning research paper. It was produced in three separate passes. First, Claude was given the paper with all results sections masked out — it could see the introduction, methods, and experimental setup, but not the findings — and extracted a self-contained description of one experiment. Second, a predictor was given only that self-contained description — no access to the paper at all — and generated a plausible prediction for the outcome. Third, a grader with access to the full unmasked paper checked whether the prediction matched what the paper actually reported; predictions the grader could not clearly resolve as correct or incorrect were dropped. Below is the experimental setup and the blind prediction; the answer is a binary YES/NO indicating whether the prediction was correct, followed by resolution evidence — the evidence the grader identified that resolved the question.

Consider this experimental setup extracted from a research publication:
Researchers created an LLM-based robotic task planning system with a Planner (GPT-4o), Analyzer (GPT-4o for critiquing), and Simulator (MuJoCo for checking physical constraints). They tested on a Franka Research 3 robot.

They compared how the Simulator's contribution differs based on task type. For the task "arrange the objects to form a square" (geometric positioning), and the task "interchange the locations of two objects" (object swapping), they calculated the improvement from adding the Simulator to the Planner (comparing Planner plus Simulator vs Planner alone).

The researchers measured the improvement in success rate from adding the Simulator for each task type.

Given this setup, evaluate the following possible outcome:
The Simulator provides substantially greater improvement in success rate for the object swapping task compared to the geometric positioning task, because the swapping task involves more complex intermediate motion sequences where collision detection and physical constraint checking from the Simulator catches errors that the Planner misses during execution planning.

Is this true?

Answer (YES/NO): NO